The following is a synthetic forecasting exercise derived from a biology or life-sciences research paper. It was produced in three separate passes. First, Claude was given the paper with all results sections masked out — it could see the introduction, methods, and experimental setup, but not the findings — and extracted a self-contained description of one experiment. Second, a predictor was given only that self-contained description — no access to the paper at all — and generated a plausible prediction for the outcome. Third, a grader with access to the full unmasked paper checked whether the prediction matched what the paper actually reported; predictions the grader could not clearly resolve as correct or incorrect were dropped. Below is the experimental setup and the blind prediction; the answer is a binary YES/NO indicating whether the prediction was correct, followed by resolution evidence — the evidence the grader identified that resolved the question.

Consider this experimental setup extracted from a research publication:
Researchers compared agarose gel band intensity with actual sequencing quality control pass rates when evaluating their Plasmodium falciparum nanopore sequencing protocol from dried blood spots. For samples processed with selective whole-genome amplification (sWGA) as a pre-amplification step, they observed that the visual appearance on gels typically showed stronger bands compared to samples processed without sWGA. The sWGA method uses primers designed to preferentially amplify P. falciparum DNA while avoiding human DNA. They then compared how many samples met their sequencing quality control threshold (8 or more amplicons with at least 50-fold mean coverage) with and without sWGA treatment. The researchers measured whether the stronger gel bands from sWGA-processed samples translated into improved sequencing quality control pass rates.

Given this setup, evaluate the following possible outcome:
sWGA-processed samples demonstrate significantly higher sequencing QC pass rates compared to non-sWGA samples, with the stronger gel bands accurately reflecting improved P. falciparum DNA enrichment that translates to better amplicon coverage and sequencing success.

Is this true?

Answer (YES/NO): NO